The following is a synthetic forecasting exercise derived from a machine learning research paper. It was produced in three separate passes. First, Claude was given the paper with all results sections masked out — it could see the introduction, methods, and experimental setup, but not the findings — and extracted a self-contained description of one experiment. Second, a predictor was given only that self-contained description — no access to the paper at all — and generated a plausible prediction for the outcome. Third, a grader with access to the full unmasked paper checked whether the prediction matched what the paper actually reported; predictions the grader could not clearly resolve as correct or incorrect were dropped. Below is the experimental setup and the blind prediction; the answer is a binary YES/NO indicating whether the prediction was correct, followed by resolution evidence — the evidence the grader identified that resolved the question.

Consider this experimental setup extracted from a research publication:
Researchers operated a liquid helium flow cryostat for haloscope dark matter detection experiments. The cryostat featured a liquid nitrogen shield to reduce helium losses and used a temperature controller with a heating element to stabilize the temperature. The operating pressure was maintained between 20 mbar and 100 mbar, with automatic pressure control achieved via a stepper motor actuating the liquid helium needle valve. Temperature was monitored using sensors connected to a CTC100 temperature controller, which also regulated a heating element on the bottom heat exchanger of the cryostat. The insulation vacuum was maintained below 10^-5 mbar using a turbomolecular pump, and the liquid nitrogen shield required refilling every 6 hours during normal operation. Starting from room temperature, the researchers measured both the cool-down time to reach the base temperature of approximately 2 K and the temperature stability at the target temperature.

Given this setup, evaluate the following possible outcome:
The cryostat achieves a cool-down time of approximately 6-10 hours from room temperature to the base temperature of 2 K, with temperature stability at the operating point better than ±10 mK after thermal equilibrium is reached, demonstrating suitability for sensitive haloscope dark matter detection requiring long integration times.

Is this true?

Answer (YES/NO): NO